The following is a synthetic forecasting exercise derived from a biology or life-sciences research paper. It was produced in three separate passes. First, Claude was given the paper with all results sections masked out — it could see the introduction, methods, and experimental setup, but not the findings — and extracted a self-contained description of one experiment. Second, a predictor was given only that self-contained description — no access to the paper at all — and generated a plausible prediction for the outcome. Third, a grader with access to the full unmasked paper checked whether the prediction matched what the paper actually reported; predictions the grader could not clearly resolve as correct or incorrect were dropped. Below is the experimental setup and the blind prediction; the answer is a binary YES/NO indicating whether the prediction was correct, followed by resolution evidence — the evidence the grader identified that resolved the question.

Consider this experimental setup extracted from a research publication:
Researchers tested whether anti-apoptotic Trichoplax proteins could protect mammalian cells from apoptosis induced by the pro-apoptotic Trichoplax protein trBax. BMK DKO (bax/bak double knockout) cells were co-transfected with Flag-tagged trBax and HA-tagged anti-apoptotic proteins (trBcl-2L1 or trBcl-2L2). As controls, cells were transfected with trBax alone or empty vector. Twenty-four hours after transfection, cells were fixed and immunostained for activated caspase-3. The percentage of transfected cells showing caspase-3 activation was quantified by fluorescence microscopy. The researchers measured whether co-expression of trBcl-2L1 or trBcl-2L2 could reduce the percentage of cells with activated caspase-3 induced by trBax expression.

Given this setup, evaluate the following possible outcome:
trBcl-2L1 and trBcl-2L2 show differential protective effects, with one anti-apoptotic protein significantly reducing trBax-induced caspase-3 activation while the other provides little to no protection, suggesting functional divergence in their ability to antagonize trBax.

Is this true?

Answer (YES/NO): NO